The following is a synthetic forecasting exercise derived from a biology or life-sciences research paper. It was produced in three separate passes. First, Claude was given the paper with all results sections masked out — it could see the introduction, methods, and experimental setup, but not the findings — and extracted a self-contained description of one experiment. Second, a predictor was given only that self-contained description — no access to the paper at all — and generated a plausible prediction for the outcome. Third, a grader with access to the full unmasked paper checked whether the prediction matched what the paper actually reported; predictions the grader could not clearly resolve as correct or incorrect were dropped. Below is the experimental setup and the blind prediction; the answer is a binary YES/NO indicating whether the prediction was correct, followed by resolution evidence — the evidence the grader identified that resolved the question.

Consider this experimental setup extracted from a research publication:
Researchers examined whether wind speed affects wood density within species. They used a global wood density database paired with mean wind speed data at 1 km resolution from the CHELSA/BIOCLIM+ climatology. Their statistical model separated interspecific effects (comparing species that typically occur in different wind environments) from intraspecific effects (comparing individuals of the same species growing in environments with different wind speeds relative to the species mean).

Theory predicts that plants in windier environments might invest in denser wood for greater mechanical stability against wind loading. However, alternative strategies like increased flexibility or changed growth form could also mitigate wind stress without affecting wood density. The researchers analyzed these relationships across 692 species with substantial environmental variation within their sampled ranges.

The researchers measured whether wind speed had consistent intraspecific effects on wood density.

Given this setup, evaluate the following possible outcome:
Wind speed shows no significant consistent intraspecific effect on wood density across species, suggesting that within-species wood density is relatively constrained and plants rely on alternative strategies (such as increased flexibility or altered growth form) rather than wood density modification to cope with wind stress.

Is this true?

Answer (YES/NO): NO